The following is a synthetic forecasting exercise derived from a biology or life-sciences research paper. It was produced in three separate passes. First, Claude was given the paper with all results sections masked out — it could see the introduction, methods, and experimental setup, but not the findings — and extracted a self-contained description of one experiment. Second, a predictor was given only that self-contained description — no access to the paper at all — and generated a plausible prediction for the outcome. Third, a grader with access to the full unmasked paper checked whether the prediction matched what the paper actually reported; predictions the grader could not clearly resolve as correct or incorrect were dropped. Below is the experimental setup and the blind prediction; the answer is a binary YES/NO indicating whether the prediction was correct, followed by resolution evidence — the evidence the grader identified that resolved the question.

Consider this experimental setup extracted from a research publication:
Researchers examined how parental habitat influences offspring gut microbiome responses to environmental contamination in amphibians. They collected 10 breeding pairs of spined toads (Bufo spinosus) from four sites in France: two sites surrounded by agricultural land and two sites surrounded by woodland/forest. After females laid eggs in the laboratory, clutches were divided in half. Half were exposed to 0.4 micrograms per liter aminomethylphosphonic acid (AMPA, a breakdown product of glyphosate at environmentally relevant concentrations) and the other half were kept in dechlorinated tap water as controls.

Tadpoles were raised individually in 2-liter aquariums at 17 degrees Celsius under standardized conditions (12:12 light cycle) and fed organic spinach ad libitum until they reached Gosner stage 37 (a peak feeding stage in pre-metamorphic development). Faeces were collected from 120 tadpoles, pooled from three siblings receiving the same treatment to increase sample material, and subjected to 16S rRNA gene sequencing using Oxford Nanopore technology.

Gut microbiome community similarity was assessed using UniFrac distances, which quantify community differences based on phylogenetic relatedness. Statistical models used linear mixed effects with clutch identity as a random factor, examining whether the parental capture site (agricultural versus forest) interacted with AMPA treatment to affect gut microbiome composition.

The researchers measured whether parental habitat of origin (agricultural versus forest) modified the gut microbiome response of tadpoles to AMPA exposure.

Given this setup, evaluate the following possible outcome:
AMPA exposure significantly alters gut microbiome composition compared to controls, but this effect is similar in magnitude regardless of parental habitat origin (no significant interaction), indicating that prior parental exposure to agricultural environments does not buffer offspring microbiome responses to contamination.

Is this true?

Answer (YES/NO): YES